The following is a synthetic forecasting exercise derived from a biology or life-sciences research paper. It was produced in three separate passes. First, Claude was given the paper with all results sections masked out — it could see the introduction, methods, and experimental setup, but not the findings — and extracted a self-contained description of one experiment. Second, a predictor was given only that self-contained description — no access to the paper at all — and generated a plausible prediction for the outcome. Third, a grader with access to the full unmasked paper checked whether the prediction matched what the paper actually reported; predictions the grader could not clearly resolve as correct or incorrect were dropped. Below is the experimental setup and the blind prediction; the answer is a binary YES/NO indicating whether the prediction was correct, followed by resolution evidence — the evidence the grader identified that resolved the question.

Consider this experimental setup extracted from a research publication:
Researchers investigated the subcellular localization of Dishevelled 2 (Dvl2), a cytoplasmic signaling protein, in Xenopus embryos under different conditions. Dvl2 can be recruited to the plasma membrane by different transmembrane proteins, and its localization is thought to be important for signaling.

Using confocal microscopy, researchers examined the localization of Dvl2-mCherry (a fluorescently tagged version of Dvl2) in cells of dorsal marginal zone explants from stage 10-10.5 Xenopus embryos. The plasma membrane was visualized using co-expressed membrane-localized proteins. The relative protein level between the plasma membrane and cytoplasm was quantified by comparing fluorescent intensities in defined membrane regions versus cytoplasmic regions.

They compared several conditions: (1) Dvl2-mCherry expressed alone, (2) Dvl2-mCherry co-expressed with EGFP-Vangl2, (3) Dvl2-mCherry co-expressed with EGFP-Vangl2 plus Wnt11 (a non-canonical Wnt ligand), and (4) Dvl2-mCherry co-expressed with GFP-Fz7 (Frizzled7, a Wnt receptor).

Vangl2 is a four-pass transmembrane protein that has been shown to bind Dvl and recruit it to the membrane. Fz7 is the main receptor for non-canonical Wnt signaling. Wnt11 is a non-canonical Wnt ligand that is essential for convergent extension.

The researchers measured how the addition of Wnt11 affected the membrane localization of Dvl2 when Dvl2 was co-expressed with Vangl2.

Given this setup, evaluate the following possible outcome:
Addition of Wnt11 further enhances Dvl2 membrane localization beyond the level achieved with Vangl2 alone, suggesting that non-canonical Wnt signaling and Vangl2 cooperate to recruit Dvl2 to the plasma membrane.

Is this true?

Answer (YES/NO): NO